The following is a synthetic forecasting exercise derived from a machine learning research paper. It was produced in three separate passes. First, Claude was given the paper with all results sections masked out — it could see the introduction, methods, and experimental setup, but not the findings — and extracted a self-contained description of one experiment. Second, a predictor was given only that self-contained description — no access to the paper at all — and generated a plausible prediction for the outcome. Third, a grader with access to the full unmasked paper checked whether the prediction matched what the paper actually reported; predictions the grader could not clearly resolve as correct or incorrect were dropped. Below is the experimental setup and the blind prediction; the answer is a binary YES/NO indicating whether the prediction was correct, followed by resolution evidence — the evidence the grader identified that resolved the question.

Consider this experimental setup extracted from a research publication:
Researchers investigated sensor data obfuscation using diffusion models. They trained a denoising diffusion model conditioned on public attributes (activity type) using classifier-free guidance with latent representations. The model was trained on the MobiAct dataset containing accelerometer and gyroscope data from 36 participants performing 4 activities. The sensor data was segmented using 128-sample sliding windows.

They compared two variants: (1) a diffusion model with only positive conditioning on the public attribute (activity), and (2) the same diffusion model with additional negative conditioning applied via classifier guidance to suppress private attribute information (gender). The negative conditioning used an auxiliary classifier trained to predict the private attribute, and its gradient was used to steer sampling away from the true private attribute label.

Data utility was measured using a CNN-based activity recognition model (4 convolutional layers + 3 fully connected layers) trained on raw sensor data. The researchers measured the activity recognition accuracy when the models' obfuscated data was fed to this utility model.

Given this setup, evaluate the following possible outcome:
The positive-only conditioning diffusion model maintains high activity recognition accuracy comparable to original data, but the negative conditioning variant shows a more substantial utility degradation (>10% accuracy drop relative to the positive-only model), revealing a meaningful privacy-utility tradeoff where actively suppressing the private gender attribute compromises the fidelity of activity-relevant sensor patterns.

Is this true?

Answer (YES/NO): NO